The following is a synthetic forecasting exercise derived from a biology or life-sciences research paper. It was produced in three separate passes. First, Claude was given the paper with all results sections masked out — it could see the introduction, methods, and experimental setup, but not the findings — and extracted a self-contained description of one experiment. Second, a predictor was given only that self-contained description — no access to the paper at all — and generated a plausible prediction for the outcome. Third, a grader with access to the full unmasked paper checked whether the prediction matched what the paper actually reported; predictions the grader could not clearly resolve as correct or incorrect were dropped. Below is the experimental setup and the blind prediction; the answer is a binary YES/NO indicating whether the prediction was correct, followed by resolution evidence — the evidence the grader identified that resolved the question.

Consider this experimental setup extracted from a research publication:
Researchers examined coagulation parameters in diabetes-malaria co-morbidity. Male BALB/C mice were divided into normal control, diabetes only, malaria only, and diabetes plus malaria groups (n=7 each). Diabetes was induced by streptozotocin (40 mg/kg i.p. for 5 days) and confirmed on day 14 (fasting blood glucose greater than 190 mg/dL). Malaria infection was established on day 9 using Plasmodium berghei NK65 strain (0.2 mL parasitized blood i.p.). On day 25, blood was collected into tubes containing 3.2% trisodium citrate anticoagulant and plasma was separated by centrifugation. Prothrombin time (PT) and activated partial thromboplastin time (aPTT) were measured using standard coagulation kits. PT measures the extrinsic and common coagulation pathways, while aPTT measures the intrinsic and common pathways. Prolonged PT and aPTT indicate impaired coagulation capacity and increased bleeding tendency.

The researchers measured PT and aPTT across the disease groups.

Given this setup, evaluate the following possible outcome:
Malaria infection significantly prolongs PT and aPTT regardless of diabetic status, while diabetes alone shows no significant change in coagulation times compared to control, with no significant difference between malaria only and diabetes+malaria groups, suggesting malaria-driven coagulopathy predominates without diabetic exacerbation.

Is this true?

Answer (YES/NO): NO